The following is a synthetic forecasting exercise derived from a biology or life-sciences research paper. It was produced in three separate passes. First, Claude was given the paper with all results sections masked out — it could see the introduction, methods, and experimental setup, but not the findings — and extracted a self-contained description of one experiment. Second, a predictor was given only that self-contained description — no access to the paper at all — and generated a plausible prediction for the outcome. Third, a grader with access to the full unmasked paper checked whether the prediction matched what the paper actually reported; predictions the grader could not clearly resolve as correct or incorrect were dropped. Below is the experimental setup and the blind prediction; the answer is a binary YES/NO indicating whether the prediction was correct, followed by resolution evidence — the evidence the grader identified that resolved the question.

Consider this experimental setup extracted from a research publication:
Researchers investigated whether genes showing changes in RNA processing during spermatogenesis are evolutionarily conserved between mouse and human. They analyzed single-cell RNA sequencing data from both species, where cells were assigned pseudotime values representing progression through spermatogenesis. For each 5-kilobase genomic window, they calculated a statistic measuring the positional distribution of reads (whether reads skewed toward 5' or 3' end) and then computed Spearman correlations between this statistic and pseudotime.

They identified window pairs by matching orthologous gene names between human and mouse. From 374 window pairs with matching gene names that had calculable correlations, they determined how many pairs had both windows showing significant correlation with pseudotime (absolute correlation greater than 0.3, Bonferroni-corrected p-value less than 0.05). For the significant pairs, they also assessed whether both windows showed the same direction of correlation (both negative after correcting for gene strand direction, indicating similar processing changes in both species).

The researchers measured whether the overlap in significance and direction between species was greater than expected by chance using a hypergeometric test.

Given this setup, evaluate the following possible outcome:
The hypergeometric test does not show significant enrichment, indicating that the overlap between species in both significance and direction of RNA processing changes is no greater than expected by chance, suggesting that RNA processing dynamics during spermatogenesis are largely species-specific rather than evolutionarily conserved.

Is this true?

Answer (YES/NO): NO